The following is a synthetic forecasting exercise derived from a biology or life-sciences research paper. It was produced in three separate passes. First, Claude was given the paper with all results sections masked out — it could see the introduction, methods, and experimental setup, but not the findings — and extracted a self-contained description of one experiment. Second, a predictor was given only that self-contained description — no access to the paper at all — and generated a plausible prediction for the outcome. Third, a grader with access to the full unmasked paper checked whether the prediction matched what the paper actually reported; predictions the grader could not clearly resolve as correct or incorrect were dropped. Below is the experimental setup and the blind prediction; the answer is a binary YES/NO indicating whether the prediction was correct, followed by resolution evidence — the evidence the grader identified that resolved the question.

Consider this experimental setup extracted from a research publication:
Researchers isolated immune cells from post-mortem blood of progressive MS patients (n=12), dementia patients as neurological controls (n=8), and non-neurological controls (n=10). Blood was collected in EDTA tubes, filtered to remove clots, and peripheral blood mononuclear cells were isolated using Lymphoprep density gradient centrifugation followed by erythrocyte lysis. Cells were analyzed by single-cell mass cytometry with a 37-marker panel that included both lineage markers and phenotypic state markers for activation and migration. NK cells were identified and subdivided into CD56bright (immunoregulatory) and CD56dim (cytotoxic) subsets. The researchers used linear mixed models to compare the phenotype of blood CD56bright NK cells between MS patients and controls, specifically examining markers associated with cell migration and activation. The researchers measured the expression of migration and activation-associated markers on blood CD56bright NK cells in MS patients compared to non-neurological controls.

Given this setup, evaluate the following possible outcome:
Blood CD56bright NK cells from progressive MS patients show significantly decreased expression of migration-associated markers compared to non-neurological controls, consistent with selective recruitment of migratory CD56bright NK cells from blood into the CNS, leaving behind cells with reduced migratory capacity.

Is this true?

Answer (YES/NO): NO